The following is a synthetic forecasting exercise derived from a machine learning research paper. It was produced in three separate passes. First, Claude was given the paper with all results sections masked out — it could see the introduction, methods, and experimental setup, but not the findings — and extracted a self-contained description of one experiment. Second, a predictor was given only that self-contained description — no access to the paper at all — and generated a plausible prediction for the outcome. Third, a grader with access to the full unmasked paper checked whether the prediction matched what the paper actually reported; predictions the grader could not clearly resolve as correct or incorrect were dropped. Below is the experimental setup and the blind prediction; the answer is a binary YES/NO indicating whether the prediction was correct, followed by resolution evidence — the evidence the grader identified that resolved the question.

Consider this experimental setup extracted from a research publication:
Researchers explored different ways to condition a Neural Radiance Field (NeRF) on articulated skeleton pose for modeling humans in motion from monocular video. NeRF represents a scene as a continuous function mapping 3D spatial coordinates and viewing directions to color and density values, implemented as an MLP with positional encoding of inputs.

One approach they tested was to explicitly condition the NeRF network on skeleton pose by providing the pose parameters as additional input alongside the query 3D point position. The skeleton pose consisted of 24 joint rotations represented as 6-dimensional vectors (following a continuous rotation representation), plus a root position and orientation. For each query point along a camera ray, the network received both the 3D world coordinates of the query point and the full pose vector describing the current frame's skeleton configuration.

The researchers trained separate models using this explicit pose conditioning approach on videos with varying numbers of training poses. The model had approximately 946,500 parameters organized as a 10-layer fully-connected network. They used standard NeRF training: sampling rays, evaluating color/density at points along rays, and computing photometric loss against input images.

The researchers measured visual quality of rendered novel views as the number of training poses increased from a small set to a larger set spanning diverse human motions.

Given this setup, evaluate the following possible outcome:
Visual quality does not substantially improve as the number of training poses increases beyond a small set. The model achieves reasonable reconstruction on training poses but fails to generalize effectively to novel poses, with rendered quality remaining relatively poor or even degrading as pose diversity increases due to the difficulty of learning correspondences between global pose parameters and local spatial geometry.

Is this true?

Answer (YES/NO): YES